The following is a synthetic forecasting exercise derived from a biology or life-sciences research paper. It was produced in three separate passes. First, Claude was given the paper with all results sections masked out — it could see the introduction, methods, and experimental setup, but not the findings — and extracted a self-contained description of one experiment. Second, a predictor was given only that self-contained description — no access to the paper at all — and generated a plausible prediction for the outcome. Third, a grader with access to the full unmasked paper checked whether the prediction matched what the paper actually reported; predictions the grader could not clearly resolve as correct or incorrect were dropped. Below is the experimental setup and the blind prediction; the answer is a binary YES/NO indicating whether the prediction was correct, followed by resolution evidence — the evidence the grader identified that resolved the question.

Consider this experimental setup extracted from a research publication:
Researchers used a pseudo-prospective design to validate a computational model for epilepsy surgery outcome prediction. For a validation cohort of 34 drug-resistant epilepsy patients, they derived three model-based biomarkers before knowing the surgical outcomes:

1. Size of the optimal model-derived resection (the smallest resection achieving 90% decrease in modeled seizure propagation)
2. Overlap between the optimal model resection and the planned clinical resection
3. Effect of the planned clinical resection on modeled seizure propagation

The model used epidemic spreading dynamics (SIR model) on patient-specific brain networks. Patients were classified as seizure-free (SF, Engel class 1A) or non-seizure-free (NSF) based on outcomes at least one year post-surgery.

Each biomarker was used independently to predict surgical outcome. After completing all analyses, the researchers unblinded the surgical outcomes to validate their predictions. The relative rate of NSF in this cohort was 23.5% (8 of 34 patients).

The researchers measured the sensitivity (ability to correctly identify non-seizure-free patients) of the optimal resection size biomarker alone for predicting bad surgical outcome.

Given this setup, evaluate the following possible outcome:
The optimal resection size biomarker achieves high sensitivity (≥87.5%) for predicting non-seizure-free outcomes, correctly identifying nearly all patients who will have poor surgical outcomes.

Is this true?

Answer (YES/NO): NO